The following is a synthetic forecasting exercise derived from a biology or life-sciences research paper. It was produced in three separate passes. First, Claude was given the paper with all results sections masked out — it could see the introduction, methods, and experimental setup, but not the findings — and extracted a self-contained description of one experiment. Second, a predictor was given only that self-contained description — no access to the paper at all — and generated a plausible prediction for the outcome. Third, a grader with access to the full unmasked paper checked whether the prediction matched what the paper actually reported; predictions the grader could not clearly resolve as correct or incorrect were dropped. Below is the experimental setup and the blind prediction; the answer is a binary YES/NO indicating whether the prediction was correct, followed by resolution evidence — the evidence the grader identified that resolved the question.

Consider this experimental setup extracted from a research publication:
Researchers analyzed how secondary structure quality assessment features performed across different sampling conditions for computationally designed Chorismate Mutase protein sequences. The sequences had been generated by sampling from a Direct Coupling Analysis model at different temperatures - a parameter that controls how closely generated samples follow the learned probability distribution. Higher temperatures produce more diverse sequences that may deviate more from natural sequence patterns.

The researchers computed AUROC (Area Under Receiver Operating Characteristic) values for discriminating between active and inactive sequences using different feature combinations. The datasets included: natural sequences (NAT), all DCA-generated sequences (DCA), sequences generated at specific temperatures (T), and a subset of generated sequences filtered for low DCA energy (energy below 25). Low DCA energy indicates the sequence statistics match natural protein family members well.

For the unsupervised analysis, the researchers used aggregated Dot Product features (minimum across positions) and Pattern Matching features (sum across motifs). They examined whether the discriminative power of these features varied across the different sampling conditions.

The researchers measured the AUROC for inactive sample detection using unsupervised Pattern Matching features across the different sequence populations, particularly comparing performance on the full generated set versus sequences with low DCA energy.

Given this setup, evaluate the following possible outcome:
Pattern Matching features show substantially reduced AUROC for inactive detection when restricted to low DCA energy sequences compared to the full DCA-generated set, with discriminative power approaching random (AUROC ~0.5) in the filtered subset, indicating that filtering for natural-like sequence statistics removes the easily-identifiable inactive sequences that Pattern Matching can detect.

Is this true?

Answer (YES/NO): NO